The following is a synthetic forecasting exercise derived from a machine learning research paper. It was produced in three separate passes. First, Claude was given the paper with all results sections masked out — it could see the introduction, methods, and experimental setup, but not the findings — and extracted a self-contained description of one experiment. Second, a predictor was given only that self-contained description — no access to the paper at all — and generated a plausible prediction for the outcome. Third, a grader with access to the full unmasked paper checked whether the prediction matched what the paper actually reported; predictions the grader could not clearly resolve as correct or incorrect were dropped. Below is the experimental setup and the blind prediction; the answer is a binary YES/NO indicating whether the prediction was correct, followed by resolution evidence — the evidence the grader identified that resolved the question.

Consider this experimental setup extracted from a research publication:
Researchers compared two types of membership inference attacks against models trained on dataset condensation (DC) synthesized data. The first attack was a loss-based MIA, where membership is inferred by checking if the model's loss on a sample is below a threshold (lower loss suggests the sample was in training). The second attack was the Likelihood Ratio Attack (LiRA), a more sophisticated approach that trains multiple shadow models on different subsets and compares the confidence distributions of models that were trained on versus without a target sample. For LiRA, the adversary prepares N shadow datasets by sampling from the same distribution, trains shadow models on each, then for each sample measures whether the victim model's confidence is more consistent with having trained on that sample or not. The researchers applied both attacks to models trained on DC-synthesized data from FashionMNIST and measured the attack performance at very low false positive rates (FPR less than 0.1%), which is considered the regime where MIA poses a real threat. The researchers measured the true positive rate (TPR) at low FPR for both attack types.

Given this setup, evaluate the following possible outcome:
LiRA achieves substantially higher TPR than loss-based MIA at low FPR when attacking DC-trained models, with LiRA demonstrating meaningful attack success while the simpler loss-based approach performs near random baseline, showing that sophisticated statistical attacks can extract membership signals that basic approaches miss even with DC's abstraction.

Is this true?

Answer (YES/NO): NO